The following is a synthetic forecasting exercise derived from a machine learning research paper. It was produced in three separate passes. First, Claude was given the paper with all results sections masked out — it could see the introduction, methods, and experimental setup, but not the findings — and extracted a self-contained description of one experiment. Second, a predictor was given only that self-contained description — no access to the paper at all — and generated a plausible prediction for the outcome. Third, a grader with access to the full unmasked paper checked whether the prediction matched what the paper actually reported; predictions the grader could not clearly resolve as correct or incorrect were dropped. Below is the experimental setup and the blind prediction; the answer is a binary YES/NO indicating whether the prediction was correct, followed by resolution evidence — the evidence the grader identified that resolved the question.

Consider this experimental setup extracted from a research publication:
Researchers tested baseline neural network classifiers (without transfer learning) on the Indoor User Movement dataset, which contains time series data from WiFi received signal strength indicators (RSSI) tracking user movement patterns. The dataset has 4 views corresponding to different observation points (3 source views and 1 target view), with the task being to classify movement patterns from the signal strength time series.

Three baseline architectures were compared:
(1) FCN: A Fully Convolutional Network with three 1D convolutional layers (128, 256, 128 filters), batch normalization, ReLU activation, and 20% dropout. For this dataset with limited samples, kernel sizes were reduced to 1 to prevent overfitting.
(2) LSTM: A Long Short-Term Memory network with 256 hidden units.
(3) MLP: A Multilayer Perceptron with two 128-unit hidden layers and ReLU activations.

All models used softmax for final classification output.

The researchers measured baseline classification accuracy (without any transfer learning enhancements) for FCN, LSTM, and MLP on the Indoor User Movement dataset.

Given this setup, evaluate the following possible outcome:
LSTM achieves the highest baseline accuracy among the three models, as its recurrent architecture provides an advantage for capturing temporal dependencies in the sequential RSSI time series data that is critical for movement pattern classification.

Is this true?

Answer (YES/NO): NO